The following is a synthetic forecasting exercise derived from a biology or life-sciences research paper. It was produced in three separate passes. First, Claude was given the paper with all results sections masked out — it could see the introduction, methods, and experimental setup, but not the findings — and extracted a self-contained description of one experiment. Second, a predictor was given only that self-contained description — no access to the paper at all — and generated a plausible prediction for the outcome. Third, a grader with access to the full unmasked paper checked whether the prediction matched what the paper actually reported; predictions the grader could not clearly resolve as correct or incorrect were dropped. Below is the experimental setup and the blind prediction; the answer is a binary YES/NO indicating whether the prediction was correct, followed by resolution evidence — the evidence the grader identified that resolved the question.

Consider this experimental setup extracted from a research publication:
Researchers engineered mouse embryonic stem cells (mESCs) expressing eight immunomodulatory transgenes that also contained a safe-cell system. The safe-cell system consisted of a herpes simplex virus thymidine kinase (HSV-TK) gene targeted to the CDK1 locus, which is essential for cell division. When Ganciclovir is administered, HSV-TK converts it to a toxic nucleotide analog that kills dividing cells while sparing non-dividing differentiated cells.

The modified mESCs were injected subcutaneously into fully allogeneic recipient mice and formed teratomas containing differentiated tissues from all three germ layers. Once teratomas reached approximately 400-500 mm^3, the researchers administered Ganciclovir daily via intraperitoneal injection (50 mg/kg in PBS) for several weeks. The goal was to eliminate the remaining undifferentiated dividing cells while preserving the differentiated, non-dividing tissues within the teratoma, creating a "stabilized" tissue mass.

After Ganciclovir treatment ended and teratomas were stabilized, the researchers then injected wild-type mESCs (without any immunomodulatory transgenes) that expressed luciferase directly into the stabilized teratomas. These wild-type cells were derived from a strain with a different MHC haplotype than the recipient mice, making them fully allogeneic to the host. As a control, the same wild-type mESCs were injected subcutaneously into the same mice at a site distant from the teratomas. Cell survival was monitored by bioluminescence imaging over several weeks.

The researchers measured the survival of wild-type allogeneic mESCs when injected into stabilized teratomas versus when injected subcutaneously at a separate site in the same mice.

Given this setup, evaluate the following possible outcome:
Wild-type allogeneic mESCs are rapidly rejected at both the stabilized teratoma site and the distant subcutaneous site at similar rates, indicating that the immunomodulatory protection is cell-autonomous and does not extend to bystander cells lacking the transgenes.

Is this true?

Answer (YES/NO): NO